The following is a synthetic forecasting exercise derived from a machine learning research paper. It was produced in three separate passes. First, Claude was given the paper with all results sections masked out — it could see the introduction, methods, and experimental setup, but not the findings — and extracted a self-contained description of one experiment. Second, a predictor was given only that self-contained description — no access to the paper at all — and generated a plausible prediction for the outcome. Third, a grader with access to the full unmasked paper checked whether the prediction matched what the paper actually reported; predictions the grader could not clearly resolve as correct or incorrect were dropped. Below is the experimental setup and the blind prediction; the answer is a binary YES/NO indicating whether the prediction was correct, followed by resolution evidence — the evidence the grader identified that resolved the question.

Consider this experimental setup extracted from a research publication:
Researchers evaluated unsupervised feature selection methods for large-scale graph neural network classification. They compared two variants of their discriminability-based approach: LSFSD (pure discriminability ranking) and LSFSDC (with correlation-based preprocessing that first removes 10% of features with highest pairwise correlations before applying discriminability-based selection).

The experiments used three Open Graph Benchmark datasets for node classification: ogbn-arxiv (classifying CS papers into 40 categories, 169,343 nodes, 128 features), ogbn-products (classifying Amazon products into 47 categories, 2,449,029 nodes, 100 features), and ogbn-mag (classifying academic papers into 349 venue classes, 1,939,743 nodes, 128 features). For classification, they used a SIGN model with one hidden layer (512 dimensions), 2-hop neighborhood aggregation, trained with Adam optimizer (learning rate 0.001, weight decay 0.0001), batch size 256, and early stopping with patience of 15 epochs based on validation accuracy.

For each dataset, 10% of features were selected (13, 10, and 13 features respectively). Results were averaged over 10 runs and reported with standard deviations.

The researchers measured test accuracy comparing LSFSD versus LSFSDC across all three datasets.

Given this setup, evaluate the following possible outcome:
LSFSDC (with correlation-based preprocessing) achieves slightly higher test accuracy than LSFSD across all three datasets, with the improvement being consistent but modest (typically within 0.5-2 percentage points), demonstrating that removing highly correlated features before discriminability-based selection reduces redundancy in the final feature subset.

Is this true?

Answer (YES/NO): NO